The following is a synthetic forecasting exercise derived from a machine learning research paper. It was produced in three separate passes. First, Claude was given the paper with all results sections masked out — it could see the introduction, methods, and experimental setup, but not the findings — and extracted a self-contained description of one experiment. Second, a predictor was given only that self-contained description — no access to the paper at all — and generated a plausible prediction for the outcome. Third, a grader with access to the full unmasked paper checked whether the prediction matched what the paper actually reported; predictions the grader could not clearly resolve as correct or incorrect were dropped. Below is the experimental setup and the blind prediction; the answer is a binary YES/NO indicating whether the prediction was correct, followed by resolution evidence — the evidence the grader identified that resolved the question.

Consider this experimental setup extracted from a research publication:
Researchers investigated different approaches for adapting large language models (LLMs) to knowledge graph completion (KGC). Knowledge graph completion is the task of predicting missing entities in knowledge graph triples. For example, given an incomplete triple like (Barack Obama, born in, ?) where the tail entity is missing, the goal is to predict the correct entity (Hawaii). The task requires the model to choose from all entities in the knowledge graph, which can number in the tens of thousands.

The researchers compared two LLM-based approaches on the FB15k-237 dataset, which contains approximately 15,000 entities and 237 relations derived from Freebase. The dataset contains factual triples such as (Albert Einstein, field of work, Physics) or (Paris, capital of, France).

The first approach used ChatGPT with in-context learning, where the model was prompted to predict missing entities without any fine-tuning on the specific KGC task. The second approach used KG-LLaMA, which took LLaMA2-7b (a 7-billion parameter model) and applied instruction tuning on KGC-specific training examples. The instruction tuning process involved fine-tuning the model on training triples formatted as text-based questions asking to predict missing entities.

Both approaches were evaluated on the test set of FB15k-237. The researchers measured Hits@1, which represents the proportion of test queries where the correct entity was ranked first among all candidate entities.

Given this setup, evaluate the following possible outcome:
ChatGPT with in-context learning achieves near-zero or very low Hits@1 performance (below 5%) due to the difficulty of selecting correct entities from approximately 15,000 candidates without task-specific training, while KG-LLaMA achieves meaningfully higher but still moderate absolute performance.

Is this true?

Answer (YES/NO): NO